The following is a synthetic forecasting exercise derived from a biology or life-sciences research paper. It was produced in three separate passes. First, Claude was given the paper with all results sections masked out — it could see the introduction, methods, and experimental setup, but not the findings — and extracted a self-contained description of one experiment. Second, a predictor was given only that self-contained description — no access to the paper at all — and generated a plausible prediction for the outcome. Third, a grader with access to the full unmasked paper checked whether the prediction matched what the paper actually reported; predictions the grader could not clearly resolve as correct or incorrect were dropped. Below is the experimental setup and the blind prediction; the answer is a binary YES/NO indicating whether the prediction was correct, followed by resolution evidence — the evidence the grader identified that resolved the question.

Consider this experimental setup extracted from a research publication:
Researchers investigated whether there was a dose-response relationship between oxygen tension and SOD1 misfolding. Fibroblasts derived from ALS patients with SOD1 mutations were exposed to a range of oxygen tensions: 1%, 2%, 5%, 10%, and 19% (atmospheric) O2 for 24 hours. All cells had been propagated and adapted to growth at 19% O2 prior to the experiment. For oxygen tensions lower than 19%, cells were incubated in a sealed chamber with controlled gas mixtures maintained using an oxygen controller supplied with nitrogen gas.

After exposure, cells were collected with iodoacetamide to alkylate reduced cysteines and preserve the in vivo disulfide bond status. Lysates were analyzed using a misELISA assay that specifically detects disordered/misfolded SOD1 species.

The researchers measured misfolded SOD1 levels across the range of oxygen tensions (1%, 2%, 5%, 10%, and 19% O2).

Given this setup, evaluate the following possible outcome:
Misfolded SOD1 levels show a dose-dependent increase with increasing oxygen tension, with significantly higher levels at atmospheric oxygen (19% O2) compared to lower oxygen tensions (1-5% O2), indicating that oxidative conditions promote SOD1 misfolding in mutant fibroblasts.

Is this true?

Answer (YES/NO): NO